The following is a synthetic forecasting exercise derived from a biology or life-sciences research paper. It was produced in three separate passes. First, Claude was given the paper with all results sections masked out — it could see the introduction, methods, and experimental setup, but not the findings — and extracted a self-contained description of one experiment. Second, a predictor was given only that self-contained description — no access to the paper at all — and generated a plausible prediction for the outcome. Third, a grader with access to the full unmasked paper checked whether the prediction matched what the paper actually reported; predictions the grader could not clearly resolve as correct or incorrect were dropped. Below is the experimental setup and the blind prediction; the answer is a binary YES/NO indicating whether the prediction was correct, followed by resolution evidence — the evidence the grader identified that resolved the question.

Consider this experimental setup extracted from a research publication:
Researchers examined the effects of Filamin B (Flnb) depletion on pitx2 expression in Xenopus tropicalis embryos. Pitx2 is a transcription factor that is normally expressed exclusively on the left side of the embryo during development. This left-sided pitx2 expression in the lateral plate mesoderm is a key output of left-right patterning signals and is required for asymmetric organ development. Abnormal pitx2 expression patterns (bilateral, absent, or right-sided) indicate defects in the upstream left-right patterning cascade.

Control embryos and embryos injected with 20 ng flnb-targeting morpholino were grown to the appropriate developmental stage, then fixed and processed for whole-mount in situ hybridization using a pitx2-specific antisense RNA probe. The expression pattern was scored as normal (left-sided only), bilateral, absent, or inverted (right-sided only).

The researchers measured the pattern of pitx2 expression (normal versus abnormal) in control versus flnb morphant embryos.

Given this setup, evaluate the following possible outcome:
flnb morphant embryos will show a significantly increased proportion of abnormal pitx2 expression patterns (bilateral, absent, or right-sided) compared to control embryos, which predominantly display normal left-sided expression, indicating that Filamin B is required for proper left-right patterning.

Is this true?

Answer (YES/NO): YES